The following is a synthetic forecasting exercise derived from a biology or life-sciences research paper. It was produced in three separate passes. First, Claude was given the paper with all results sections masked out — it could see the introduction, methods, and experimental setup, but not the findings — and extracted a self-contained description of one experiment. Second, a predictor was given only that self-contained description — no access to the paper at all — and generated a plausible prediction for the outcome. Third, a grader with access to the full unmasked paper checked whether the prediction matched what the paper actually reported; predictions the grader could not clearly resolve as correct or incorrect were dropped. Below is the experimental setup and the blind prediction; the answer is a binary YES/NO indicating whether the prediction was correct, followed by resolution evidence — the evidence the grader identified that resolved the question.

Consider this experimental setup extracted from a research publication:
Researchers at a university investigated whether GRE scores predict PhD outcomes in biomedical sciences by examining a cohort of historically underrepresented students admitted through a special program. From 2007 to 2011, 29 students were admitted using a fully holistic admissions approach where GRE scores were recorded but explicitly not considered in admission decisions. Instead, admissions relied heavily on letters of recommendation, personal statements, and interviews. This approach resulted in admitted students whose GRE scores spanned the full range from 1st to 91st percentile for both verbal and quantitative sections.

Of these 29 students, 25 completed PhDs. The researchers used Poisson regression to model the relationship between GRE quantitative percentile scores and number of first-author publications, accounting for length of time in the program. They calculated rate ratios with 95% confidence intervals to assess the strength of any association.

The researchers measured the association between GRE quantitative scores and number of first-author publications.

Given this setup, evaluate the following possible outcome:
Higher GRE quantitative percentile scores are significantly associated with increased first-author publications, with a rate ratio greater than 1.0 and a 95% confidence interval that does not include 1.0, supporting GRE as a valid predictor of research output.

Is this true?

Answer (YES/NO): NO